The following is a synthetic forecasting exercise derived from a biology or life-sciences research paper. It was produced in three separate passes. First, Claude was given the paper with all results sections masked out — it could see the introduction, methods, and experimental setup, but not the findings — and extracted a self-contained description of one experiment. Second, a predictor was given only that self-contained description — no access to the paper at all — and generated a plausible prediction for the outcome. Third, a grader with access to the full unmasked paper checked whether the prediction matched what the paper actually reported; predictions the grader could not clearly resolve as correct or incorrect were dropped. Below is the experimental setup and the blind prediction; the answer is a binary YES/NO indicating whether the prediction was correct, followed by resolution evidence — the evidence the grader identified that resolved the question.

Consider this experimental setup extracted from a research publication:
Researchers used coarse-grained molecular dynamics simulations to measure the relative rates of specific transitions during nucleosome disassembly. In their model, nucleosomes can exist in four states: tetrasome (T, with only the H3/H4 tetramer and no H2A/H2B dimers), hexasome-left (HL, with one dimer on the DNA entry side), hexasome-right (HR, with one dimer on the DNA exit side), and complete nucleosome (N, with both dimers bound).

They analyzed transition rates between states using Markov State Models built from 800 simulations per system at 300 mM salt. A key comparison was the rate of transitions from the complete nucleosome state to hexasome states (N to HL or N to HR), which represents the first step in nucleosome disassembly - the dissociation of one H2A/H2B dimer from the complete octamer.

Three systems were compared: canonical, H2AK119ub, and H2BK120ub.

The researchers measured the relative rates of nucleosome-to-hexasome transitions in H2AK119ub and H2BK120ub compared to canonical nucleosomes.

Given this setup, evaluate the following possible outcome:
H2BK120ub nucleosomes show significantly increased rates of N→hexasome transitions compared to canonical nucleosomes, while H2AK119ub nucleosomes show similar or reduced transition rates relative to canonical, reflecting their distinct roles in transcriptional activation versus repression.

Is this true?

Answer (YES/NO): NO